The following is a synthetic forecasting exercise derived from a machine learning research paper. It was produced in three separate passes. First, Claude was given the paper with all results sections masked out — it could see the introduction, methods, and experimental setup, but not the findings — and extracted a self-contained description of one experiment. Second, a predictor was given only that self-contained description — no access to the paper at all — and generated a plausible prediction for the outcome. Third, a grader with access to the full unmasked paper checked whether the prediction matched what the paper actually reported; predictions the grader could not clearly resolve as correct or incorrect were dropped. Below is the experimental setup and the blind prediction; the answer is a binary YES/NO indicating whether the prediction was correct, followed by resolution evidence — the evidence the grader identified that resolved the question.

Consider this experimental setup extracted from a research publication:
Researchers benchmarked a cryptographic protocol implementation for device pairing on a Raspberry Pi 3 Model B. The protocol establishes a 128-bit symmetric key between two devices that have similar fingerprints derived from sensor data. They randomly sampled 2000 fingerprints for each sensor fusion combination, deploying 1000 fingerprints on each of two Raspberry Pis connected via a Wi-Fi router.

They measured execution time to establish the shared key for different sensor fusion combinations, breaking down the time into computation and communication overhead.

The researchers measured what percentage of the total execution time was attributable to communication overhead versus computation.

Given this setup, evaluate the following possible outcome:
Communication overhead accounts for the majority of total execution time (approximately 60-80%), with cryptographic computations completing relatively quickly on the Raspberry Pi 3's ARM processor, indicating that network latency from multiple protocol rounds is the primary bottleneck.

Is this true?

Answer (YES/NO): YES